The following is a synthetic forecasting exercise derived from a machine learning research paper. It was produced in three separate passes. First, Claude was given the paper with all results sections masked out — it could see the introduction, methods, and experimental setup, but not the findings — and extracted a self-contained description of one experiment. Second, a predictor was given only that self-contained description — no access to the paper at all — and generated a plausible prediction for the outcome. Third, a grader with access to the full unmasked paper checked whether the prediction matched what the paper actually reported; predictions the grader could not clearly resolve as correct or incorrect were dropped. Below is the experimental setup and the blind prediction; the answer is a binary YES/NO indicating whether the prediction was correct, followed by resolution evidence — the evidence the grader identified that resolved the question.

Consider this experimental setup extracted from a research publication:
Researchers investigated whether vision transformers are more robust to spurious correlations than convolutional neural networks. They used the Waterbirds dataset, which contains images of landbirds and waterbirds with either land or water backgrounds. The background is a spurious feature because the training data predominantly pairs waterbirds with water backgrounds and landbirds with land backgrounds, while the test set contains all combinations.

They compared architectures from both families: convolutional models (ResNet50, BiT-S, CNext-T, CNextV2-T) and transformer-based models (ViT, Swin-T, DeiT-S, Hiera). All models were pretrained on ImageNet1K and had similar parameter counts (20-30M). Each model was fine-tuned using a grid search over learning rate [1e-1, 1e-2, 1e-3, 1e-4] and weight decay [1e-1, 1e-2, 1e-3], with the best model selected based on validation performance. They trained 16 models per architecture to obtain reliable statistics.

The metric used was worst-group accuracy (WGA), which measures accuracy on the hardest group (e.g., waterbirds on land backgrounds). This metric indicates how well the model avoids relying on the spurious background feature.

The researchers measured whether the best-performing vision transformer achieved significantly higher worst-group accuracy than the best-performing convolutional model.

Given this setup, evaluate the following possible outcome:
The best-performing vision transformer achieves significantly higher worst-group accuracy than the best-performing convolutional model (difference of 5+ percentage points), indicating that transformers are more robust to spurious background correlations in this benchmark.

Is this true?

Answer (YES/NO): NO